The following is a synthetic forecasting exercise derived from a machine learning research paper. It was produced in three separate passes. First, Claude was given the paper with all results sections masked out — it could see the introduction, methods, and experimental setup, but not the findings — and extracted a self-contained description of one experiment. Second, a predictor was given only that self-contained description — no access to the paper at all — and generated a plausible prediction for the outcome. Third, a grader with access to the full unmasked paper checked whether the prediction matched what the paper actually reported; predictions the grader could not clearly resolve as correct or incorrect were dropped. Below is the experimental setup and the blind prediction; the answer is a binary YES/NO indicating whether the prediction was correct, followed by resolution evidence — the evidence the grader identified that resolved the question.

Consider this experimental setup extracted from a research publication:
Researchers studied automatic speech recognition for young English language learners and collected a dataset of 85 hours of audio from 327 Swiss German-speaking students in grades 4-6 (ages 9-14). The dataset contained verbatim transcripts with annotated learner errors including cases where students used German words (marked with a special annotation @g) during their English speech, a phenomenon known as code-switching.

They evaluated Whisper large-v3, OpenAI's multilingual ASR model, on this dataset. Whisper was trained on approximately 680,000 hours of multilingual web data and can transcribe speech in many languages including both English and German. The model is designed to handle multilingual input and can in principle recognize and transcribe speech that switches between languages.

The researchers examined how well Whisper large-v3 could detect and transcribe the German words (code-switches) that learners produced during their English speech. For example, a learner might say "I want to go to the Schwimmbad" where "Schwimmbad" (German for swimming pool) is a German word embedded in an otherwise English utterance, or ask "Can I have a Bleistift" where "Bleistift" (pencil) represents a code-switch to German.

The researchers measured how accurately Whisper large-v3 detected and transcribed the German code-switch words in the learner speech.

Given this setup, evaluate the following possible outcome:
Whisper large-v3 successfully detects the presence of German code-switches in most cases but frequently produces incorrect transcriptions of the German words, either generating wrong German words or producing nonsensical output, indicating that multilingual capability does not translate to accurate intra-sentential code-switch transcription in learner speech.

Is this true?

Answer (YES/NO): NO